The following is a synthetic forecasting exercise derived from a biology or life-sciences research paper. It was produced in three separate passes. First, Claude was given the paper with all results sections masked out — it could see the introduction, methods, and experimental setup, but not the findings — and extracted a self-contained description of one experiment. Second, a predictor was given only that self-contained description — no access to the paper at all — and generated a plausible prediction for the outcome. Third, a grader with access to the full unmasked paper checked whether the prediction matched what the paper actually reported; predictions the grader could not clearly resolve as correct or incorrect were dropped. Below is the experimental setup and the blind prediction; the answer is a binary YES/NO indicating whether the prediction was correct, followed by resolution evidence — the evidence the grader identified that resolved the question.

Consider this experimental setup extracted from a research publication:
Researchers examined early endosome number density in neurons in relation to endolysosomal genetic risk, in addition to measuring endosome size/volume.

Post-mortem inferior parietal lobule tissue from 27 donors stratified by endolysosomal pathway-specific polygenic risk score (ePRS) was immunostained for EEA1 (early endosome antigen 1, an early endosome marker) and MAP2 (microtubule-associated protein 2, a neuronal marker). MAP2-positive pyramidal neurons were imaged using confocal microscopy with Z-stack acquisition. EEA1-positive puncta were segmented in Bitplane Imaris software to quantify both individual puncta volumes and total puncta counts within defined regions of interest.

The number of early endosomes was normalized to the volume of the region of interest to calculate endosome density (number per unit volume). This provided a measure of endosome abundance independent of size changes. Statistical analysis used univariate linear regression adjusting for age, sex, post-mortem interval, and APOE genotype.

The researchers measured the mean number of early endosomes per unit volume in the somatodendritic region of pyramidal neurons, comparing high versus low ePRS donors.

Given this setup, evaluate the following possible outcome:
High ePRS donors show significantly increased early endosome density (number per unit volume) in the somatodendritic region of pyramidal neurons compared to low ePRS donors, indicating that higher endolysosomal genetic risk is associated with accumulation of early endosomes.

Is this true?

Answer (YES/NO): YES